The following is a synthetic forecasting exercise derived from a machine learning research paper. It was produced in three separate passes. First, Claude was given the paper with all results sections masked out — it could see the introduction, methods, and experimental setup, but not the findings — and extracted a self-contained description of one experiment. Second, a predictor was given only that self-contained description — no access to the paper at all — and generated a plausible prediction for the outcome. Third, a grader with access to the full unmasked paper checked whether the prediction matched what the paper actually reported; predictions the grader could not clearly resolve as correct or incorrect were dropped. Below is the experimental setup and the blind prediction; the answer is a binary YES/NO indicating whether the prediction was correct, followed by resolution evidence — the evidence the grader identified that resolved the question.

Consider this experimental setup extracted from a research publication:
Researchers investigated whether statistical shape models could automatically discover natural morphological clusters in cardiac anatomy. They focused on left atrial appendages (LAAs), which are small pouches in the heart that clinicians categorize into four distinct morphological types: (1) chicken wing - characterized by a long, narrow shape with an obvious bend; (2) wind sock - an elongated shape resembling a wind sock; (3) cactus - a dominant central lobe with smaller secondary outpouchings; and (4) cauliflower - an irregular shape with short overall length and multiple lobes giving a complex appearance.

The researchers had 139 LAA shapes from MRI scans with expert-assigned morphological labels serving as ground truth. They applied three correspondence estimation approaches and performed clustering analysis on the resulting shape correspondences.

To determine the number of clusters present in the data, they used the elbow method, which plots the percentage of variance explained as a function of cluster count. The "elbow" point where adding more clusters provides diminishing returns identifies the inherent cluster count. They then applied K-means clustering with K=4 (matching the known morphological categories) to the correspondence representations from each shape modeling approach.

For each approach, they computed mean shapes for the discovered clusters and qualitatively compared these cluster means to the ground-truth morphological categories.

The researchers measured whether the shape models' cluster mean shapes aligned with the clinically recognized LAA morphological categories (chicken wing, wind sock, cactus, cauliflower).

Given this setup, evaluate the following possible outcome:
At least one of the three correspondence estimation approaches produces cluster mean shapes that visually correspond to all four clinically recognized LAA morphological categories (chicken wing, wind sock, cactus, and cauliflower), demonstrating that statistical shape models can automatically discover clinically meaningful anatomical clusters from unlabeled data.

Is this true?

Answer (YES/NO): YES